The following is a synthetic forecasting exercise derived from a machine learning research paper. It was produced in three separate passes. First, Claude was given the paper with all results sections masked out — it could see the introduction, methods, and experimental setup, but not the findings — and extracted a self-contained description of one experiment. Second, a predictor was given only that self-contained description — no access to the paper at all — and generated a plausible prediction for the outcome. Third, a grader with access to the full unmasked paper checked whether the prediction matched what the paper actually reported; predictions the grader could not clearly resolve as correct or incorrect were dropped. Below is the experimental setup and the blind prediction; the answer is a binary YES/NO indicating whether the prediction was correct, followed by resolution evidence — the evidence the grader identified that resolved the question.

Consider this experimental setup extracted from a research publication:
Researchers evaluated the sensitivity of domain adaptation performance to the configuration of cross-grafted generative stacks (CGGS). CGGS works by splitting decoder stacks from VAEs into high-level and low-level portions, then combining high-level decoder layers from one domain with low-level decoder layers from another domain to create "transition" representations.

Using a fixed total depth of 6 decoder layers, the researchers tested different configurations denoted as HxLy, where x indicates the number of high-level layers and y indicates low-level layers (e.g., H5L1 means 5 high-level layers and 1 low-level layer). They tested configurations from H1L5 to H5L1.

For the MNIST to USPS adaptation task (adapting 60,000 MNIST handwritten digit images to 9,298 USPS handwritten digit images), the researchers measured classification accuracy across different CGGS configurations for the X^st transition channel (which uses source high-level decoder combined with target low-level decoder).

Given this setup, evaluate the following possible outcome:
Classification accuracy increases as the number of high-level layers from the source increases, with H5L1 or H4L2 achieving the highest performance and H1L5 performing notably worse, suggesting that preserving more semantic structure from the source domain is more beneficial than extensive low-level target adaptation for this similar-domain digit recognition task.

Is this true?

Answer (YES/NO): NO